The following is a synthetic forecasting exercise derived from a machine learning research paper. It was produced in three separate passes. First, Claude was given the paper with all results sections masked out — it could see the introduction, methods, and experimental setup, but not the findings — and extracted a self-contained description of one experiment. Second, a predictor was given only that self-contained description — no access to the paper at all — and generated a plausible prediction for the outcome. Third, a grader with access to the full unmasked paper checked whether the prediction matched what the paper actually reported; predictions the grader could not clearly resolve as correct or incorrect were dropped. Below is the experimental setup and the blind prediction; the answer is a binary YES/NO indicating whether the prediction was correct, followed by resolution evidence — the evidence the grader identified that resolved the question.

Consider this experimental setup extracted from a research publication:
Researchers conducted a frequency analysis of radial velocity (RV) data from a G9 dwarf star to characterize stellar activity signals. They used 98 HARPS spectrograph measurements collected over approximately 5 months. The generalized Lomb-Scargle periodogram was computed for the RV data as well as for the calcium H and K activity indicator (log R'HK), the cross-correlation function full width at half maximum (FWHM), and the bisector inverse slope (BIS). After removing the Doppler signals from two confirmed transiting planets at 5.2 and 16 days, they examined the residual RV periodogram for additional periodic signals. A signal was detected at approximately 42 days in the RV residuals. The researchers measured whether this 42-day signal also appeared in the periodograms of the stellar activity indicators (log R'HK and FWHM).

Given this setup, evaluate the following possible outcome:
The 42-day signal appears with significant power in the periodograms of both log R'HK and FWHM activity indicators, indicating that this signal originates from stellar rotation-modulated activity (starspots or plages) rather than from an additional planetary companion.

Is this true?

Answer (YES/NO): YES